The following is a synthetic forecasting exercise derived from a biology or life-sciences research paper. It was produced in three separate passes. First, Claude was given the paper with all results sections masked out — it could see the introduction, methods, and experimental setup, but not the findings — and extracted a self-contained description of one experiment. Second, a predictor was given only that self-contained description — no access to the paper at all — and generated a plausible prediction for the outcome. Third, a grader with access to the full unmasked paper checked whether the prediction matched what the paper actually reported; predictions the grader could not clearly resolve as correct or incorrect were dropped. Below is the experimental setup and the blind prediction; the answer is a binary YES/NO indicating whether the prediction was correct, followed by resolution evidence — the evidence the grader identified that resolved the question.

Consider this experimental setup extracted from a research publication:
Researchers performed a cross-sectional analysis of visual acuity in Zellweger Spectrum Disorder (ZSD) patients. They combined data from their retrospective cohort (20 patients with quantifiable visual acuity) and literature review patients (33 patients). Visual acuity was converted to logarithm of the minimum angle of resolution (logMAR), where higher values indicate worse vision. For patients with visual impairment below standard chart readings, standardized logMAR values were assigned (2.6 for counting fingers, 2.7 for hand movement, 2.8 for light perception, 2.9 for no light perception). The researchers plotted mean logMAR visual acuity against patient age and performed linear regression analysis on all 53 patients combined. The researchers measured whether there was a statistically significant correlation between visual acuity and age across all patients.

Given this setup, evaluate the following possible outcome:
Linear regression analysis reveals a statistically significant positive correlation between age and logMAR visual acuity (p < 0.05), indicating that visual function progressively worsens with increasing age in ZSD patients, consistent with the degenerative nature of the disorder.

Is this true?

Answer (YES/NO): YES